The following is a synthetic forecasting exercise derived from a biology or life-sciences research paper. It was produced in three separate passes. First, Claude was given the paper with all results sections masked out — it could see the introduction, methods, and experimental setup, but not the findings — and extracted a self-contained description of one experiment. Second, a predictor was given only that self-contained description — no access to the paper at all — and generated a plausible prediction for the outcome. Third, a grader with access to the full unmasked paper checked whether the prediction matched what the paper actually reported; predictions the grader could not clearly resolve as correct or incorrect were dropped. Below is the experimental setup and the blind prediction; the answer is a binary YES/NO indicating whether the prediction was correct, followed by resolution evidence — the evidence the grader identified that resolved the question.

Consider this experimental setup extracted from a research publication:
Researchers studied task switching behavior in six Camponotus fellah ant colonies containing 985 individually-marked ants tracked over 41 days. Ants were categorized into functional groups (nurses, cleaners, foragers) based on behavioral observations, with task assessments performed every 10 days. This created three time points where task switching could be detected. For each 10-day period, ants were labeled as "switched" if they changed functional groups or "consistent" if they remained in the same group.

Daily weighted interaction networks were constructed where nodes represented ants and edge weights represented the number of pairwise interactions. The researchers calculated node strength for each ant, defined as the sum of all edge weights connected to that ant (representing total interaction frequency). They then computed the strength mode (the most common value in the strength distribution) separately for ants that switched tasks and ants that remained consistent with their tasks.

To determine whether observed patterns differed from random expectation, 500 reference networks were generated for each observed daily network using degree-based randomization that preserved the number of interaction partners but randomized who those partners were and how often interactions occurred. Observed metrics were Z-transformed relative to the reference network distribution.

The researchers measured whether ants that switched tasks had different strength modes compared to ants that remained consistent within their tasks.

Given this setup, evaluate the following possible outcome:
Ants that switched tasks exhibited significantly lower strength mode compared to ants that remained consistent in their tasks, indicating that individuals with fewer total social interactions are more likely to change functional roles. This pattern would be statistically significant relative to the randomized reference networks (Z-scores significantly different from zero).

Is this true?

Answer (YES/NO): NO